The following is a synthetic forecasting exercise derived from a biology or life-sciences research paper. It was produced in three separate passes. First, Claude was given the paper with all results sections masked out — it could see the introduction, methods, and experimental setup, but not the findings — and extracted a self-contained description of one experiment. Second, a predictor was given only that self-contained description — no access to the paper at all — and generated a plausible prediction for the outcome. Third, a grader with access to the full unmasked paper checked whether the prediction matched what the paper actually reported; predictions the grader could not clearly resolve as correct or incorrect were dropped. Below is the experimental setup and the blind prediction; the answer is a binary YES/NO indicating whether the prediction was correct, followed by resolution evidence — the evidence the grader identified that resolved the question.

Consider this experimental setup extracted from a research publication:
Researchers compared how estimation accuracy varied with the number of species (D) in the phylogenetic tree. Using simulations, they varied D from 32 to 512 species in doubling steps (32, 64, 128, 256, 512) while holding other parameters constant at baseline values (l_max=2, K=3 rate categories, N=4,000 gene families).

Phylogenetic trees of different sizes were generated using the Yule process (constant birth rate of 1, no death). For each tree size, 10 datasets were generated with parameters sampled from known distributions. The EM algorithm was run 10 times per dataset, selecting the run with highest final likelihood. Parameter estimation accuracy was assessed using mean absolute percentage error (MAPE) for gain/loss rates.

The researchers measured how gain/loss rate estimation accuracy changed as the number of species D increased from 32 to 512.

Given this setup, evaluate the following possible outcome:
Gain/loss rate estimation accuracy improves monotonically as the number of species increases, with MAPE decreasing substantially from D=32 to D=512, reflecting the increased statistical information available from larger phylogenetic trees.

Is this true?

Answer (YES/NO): YES